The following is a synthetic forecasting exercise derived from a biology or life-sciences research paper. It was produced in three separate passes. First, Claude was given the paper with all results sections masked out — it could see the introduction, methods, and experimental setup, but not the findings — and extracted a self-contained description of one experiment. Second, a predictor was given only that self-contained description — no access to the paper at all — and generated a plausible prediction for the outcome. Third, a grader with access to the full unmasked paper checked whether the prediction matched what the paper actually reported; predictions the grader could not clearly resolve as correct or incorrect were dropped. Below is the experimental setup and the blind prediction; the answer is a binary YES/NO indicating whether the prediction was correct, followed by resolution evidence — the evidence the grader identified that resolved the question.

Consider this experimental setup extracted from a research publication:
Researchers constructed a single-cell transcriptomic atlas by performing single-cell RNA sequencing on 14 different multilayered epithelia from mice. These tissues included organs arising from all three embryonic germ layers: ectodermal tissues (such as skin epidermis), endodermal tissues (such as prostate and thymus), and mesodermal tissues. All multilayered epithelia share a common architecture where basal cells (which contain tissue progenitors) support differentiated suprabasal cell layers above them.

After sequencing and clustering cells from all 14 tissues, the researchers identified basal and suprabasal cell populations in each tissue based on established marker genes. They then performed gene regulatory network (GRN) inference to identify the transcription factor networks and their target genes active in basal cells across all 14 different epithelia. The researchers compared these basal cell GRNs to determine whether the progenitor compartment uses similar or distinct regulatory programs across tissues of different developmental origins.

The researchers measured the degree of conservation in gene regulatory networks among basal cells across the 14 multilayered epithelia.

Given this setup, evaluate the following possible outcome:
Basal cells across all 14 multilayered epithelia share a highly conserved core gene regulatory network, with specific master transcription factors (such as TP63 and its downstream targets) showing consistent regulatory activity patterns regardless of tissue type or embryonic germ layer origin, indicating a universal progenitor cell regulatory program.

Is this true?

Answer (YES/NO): YES